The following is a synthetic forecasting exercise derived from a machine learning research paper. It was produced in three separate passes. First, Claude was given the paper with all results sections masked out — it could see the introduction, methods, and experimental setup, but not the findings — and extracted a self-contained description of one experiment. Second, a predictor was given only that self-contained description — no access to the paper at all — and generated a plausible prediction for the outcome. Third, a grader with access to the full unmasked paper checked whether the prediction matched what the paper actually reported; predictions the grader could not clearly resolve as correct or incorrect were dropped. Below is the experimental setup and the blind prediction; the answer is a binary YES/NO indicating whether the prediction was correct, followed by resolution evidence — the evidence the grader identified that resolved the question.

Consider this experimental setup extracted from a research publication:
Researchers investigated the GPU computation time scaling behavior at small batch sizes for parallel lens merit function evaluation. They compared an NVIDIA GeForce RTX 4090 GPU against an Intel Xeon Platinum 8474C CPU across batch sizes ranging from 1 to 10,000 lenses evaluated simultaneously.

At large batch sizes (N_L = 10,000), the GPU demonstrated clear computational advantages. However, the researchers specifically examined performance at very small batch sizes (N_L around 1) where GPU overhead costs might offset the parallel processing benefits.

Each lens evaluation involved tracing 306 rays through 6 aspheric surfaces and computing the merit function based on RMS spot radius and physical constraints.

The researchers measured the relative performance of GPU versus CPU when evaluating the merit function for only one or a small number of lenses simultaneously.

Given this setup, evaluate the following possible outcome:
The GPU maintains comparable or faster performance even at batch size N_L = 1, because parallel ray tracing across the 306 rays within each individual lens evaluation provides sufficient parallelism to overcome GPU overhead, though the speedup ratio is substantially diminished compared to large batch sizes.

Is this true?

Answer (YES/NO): YES